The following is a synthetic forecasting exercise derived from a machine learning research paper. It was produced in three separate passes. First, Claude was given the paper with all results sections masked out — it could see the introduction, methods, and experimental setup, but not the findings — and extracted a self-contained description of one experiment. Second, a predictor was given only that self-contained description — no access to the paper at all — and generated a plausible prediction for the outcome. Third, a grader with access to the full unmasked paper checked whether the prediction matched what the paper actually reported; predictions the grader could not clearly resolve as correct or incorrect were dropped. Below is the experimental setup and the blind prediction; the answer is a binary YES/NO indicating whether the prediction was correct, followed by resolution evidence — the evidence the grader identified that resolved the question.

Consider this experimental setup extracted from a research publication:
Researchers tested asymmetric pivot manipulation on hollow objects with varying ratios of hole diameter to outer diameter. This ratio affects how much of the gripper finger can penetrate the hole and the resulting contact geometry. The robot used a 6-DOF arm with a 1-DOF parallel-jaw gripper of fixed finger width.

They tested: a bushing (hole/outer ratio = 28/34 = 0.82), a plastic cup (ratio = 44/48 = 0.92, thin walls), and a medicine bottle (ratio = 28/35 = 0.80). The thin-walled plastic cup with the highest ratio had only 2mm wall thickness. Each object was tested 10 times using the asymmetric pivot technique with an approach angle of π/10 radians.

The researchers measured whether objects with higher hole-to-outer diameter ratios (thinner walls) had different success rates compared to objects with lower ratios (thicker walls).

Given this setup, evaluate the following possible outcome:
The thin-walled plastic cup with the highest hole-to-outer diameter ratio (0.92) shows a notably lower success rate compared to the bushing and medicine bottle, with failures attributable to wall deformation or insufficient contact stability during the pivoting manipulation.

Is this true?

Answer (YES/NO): NO